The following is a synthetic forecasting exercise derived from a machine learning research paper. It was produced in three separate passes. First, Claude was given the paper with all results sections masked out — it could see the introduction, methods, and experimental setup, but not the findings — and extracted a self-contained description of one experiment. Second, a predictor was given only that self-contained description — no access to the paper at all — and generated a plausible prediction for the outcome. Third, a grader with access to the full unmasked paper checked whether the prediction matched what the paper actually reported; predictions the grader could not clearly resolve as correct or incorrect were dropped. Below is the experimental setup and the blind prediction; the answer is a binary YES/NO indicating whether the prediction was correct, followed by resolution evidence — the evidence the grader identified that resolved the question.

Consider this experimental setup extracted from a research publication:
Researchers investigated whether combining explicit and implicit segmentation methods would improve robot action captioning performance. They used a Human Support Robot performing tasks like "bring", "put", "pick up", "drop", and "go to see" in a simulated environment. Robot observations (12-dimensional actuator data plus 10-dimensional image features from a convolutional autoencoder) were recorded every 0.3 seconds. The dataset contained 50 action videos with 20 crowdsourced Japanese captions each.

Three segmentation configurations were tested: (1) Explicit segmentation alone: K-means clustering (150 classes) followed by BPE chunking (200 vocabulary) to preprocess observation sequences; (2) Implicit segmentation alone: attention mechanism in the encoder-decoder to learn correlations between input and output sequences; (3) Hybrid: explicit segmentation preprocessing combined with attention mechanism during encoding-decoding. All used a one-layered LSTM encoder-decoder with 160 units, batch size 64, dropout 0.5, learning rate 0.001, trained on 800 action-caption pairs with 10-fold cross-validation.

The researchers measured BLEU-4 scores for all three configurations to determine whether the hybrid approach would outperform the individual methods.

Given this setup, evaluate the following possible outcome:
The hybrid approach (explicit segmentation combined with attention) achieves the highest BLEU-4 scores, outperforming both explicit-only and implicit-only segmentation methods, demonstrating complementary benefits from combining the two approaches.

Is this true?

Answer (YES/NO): YES